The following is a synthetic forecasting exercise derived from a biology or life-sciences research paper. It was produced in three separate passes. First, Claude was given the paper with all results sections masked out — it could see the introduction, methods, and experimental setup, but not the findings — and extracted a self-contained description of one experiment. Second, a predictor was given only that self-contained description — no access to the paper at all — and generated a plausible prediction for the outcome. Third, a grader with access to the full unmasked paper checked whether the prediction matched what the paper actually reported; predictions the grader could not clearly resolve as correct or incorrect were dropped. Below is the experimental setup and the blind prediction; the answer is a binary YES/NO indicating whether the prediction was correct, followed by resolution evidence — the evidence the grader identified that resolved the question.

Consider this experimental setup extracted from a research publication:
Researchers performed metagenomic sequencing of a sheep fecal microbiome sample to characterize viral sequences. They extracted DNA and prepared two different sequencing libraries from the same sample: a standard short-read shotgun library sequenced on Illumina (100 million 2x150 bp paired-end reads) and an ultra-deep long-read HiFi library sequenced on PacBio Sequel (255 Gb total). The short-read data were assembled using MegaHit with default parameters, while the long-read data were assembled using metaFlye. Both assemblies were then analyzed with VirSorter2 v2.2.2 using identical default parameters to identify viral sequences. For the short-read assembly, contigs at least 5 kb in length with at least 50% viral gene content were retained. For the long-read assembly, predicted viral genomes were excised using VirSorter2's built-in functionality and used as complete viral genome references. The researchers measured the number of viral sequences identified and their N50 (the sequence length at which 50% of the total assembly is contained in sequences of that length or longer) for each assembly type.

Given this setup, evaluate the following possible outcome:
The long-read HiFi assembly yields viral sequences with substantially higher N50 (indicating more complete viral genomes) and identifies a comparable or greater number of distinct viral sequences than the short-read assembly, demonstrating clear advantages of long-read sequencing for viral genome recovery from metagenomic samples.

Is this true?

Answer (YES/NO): YES